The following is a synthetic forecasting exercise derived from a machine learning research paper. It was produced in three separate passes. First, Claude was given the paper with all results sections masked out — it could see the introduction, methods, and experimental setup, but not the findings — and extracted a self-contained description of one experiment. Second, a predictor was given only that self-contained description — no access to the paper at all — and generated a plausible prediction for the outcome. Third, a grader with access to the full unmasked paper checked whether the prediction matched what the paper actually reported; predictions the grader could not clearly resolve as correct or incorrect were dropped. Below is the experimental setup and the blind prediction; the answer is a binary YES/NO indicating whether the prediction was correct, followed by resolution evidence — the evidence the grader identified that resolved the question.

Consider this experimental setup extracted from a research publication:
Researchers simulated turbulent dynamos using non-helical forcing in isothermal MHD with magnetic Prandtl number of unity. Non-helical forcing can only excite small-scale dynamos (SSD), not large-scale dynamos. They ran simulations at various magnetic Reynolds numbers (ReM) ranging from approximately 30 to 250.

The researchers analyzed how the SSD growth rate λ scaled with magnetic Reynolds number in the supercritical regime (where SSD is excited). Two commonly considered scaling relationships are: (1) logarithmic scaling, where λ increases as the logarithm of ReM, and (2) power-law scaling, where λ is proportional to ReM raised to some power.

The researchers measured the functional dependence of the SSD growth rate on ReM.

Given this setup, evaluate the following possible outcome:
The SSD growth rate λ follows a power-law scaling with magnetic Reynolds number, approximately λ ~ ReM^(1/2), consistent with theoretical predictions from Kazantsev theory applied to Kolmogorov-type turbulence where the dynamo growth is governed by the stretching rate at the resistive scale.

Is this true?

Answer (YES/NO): NO